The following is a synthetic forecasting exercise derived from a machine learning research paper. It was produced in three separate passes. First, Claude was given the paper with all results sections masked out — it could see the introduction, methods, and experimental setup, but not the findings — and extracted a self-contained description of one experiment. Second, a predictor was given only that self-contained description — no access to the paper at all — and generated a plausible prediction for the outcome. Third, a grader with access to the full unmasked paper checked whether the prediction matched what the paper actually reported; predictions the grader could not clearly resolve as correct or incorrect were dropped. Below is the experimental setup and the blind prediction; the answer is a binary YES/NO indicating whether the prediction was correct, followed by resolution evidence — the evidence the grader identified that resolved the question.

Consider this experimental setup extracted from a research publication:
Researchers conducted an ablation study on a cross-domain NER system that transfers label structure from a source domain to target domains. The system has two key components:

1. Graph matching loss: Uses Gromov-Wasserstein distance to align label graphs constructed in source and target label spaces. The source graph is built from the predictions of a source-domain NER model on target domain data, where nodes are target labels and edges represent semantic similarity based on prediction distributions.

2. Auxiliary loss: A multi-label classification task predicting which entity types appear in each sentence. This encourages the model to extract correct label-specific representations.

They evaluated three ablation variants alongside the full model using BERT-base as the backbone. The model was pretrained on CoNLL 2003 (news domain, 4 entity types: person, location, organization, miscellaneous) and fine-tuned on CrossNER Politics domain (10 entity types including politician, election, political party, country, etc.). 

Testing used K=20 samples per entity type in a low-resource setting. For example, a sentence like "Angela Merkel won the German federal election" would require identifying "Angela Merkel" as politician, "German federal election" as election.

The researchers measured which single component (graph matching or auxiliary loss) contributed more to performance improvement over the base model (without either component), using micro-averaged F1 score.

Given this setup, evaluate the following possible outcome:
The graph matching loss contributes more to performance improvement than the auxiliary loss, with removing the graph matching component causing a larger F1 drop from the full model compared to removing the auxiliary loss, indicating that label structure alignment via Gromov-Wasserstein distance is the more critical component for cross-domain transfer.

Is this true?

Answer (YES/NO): YES